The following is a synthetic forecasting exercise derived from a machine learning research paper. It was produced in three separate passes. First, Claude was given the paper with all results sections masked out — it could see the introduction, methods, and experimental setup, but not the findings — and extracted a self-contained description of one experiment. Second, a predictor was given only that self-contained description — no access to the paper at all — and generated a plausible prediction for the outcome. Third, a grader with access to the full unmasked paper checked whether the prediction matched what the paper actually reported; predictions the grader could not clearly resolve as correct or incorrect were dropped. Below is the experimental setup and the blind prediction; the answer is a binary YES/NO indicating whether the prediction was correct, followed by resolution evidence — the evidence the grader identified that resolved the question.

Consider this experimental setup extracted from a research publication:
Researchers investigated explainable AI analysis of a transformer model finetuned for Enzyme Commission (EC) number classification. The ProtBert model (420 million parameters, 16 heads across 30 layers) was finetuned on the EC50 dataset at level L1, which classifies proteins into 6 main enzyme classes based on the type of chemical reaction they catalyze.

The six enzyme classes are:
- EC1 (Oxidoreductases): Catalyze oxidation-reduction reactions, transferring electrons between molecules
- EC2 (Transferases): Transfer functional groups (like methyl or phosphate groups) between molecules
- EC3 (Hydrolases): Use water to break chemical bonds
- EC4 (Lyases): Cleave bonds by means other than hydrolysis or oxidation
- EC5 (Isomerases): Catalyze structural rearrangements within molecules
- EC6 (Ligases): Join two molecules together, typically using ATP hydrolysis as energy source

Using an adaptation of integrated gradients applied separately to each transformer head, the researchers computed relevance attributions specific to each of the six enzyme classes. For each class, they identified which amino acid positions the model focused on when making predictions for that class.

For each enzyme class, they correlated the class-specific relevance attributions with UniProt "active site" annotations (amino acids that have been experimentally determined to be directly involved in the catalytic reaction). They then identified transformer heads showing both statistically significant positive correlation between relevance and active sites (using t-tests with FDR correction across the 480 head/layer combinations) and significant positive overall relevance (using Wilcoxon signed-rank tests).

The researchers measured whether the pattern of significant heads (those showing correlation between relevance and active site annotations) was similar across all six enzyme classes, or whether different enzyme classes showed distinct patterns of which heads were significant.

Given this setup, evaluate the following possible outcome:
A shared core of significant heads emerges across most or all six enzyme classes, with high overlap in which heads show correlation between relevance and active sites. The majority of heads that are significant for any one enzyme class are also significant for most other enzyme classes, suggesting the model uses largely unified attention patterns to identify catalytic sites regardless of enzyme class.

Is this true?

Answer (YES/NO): NO